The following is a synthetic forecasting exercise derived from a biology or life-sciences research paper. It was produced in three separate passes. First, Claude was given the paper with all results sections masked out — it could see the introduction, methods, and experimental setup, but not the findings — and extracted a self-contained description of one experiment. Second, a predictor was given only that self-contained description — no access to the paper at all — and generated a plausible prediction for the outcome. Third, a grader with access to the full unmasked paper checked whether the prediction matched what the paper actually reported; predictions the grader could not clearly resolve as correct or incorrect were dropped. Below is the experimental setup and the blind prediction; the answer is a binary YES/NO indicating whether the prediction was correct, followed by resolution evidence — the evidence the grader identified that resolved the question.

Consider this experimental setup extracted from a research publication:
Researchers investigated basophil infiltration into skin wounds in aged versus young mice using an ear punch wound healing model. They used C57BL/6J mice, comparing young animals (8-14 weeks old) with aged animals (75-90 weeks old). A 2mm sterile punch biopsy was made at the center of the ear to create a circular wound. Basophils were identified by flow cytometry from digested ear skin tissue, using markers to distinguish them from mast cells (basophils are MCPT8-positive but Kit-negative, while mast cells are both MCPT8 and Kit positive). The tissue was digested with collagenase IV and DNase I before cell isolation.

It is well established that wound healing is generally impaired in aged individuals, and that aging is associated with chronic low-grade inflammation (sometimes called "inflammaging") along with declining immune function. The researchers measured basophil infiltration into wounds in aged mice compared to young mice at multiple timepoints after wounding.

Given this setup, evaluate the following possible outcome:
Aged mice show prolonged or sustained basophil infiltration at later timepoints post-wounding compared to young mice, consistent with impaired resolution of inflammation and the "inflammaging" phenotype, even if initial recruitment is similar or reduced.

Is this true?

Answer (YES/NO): NO